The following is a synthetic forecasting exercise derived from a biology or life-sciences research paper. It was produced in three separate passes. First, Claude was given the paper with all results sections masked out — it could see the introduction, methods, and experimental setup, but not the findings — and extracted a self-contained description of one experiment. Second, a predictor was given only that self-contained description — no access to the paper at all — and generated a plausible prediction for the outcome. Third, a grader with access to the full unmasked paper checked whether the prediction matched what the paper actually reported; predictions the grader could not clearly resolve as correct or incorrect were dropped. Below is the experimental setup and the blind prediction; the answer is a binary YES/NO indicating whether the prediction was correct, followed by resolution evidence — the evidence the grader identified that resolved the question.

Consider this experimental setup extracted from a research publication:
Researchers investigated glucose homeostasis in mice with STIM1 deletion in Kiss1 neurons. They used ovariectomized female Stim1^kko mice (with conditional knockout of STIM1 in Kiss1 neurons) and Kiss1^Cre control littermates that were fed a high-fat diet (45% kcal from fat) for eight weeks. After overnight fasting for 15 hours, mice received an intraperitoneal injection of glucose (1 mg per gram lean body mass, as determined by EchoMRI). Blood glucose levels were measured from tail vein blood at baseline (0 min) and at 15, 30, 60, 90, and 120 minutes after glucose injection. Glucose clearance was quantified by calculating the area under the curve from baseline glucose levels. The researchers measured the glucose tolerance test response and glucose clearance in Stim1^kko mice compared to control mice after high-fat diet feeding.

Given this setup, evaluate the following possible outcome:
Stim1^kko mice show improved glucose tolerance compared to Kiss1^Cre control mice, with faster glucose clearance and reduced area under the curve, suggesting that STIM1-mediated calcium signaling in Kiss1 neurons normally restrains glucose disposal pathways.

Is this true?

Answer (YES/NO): YES